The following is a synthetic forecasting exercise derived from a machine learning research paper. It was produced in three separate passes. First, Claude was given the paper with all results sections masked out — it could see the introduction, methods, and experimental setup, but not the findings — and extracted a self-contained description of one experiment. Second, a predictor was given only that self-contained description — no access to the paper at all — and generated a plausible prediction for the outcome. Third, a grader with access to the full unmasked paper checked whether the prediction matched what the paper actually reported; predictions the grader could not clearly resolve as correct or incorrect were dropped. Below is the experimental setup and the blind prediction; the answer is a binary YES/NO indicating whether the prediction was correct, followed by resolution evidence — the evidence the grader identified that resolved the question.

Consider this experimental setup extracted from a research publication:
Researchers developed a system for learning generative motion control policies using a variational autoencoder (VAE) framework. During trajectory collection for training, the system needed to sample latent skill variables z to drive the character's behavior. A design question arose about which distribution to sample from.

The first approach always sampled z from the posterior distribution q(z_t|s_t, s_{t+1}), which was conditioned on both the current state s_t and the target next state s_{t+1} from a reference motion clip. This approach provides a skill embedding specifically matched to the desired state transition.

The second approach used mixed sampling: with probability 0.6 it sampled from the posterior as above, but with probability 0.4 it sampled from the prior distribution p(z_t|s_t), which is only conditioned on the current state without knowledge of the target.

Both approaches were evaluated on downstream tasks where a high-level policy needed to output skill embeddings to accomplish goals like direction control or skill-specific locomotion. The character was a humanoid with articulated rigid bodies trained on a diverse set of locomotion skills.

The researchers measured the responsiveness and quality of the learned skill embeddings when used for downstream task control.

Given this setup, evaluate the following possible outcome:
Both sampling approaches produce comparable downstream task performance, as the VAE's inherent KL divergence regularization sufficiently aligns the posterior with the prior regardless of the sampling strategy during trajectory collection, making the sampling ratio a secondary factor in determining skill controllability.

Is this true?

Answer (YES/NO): NO